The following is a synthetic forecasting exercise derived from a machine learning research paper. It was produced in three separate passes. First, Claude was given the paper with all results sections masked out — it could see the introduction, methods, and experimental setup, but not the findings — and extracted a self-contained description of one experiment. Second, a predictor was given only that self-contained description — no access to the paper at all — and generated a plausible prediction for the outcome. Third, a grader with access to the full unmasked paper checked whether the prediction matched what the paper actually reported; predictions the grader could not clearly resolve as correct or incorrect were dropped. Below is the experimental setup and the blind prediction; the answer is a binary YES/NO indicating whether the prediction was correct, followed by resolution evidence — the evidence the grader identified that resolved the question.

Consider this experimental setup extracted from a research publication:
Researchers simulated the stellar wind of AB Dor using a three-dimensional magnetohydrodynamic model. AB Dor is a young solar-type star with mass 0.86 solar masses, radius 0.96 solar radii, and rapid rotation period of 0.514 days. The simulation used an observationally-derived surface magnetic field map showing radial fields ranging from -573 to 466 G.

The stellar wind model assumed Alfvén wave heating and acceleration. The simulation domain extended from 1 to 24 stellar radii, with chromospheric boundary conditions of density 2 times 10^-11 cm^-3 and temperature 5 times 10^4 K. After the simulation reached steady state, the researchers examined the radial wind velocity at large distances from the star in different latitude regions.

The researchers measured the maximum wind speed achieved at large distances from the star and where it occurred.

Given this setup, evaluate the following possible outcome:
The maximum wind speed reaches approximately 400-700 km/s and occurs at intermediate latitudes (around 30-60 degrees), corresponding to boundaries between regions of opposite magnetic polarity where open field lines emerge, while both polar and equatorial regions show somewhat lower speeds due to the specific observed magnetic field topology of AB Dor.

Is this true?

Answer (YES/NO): NO